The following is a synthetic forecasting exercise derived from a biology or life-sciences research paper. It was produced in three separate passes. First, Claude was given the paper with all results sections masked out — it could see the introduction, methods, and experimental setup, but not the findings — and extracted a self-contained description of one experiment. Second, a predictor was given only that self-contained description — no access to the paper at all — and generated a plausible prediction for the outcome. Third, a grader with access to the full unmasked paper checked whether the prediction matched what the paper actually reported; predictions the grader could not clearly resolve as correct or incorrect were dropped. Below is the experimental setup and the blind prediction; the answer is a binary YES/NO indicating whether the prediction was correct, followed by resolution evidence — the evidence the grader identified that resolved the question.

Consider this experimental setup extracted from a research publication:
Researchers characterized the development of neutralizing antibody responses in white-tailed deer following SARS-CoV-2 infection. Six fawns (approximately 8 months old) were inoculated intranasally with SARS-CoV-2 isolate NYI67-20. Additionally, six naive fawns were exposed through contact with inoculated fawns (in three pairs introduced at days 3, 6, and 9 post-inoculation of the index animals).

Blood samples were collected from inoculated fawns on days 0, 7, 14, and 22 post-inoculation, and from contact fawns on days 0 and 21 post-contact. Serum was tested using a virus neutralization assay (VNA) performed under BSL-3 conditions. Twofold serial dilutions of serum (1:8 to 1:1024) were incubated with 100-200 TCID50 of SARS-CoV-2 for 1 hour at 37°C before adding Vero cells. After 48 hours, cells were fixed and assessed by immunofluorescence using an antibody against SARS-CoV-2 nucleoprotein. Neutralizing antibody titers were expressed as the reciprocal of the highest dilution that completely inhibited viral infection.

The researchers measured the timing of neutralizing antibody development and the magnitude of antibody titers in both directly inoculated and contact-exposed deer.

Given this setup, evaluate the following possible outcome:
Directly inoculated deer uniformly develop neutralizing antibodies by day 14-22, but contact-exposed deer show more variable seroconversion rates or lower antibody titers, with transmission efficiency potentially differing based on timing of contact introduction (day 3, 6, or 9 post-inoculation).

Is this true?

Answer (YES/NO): NO